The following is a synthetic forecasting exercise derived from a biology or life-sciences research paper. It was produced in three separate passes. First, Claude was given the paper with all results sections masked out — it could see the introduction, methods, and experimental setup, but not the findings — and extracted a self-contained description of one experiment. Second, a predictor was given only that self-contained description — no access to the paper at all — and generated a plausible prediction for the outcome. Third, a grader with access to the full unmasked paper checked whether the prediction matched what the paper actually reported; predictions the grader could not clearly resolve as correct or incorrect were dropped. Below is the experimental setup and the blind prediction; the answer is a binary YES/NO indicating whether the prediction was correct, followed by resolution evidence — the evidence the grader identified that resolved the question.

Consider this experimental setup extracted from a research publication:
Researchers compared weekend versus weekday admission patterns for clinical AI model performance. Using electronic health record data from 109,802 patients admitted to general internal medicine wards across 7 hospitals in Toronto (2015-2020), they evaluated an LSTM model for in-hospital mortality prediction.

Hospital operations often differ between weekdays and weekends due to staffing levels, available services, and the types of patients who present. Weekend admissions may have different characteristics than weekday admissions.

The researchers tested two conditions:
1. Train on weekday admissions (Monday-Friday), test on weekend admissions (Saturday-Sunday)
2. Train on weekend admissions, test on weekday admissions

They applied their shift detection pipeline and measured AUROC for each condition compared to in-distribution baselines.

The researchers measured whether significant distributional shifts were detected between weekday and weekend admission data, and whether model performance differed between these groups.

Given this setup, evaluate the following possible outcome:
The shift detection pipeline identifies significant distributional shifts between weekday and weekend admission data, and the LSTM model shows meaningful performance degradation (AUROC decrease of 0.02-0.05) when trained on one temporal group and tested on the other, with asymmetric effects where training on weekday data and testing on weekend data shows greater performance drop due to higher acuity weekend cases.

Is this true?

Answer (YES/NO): NO